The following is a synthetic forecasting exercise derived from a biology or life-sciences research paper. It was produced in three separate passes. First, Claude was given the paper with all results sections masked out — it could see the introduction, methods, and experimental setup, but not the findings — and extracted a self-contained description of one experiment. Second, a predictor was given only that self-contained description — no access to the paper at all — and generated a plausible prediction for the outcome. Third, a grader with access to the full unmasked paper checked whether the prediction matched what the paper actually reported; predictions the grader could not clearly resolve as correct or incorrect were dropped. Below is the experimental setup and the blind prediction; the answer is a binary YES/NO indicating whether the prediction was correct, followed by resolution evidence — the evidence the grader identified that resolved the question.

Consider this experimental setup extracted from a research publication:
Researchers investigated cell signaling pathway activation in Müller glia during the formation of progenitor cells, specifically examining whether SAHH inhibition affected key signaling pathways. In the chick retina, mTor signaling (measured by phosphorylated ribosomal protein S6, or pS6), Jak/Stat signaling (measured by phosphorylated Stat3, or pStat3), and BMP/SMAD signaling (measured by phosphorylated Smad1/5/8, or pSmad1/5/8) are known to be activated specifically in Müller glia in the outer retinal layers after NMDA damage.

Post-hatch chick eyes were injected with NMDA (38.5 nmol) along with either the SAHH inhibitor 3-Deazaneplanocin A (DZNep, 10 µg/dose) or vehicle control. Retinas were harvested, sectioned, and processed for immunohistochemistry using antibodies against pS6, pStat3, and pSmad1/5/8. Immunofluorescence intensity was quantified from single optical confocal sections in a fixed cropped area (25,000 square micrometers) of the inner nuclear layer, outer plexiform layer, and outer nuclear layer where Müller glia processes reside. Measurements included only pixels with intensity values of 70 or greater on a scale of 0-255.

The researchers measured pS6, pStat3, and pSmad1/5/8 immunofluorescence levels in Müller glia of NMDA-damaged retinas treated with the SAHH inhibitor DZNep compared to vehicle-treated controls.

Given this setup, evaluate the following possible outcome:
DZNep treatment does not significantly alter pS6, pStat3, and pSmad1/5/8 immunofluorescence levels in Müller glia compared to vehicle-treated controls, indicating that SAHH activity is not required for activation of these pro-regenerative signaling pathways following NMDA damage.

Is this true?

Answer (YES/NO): NO